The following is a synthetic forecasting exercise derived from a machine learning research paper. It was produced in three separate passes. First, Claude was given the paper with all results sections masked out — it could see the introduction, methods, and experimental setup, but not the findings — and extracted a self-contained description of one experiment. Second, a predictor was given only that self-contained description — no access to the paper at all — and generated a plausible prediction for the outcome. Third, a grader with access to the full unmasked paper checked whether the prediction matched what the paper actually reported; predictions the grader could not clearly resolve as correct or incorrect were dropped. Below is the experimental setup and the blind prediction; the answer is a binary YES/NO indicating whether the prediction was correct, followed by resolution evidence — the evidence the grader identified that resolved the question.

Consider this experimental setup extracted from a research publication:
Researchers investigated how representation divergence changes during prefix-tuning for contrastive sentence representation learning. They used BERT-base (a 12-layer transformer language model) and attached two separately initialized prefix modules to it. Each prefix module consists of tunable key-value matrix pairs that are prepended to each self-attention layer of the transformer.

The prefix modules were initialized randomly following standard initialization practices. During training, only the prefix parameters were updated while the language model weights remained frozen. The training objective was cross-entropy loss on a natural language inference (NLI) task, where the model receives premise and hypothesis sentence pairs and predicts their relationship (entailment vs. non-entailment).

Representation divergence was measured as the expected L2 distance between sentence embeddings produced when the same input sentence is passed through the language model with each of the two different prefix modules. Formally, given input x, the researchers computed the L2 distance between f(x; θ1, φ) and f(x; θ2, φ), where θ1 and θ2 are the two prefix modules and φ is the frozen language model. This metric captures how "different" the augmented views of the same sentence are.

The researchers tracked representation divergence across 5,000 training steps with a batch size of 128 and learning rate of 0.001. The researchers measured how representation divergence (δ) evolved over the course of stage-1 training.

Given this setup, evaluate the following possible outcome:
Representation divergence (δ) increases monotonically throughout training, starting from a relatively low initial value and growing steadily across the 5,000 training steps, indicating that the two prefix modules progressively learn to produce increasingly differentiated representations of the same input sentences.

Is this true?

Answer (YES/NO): NO